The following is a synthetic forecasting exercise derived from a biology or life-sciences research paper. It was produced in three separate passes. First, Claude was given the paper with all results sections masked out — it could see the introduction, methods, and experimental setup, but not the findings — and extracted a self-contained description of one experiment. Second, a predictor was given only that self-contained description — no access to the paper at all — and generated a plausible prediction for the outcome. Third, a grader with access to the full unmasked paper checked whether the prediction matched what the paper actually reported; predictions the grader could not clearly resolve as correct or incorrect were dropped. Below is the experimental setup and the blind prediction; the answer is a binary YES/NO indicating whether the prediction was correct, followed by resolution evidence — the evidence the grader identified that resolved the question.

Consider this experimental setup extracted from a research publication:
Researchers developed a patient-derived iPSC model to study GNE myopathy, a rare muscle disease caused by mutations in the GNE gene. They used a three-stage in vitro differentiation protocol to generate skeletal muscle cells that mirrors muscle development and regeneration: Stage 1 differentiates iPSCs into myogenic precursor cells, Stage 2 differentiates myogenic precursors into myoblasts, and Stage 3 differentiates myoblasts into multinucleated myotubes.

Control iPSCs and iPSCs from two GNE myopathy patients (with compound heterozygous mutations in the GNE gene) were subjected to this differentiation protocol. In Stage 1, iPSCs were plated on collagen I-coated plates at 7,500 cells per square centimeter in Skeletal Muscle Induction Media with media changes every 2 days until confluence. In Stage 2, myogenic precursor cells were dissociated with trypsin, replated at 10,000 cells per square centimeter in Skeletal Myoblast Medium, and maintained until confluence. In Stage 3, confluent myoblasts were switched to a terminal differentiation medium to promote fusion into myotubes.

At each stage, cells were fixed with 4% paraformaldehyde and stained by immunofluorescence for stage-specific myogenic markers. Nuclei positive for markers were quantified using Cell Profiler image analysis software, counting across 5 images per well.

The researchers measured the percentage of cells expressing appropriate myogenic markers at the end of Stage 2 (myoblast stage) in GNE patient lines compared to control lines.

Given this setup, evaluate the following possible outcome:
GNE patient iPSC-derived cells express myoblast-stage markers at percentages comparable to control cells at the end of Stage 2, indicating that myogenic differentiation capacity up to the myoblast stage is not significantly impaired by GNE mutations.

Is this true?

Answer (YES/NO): NO